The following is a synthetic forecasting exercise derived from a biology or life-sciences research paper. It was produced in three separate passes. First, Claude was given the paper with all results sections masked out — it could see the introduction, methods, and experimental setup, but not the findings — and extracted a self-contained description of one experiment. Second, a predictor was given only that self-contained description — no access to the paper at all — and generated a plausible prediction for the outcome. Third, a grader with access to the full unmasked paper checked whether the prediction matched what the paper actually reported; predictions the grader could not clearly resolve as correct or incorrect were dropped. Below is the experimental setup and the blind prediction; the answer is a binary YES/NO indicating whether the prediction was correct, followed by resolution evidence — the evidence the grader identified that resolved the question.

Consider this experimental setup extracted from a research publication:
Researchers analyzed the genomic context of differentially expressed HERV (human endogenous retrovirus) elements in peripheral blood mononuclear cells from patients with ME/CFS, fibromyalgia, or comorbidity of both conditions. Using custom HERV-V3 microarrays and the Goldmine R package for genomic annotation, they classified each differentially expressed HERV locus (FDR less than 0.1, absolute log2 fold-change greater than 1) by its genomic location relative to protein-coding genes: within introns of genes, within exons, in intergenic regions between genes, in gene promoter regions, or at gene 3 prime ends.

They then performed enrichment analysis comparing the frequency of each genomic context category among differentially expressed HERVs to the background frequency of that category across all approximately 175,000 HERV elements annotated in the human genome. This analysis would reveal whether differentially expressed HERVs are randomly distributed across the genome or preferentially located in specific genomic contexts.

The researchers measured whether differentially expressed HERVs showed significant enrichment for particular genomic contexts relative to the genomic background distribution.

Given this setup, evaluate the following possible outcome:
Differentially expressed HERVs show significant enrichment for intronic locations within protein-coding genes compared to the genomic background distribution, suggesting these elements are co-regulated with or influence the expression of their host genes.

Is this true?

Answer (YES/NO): NO